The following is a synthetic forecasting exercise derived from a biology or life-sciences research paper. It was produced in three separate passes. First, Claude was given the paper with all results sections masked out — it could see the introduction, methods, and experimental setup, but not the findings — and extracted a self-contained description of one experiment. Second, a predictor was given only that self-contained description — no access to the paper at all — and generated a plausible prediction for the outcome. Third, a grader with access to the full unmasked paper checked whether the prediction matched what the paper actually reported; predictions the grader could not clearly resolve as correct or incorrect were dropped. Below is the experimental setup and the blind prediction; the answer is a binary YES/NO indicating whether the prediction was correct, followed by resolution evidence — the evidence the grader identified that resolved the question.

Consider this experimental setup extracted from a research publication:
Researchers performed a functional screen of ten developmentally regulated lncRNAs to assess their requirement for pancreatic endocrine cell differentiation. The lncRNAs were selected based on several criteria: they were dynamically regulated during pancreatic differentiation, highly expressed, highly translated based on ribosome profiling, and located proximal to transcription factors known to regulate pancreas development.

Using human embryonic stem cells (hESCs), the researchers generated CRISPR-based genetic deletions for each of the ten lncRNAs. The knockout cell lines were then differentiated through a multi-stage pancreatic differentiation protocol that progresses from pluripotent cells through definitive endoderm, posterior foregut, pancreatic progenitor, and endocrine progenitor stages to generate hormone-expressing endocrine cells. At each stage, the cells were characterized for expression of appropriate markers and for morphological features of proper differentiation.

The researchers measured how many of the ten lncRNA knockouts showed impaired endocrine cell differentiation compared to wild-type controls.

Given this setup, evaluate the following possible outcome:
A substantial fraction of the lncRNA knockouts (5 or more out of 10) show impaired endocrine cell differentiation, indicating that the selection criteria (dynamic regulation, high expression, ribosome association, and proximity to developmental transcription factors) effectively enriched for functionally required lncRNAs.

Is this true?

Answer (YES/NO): NO